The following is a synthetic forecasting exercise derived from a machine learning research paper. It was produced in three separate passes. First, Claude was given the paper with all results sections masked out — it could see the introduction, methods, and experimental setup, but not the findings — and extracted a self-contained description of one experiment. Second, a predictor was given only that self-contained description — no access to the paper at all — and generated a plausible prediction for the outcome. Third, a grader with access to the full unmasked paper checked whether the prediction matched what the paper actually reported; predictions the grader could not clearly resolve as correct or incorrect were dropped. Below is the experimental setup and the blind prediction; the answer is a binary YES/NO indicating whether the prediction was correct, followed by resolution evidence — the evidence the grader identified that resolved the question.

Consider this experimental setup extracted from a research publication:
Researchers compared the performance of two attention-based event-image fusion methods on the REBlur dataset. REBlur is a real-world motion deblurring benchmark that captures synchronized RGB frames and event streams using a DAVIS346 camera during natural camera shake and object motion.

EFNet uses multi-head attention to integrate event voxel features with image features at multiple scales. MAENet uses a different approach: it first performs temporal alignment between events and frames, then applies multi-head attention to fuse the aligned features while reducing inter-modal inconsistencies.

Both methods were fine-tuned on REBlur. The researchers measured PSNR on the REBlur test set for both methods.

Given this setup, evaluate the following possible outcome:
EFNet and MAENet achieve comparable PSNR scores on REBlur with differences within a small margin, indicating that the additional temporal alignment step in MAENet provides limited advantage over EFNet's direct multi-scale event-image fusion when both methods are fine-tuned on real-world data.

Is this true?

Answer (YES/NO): NO